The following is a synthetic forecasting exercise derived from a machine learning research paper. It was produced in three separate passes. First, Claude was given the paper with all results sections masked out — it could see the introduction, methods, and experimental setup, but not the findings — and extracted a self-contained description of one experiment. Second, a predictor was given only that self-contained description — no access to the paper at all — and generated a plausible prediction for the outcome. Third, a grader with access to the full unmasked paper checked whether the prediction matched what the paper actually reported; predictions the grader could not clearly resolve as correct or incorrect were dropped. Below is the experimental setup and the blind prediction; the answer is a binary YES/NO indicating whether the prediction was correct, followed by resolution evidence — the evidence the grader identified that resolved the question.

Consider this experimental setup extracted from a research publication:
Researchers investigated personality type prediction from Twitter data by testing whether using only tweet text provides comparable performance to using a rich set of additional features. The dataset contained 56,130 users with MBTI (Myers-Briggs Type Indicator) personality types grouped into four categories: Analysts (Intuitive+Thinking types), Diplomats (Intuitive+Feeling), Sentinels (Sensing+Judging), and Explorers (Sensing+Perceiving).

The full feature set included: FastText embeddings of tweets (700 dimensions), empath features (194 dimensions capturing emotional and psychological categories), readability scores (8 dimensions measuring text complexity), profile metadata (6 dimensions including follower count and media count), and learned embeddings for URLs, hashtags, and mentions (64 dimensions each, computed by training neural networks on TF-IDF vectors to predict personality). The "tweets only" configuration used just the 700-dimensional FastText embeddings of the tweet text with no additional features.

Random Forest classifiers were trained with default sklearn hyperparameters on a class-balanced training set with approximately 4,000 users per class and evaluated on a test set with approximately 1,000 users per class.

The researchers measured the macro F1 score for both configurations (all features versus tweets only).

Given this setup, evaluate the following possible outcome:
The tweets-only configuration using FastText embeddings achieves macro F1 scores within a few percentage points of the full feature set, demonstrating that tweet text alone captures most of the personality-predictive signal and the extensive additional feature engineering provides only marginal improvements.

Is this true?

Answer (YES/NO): YES